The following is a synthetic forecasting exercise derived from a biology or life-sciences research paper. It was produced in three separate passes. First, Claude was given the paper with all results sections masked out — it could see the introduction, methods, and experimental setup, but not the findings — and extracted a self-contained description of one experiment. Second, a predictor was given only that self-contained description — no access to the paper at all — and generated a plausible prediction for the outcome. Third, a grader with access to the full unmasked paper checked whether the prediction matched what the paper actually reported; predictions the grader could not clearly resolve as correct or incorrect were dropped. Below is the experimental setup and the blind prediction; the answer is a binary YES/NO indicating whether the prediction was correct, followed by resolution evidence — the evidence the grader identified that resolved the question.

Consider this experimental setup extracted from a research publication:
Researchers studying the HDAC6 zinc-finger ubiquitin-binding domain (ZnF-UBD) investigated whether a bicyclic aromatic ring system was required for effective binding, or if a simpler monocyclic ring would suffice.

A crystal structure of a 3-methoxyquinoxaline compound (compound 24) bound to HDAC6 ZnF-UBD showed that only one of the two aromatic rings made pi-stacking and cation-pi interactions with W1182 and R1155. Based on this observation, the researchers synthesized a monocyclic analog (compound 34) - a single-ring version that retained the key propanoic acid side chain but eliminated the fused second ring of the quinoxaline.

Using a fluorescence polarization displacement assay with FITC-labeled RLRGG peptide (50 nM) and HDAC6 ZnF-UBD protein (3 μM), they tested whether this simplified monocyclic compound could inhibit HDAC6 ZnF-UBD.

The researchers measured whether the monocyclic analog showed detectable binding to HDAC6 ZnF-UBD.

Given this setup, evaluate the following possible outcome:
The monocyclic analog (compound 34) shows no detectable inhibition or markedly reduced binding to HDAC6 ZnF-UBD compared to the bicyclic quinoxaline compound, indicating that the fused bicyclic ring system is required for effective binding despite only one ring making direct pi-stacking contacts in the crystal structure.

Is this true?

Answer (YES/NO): YES